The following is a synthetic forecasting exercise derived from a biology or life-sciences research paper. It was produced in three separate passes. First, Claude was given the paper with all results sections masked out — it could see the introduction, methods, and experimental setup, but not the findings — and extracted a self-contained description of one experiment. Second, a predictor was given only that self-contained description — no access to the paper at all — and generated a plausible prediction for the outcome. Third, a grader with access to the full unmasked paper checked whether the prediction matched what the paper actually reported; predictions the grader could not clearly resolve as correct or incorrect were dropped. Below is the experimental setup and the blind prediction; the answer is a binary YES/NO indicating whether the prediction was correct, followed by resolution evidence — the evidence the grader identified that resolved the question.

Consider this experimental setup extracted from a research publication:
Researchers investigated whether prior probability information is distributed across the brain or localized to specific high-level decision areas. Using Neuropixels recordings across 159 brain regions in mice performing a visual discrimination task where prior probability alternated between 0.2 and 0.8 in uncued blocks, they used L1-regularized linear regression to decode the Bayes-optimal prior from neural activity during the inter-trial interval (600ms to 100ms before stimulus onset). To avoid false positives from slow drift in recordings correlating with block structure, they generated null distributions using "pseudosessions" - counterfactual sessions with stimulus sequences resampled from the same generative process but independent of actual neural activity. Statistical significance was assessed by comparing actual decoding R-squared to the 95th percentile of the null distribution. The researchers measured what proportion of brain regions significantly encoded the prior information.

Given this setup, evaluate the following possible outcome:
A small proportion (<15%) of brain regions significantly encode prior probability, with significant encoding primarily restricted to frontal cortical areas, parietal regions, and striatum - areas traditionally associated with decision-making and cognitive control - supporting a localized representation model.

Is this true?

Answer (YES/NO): NO